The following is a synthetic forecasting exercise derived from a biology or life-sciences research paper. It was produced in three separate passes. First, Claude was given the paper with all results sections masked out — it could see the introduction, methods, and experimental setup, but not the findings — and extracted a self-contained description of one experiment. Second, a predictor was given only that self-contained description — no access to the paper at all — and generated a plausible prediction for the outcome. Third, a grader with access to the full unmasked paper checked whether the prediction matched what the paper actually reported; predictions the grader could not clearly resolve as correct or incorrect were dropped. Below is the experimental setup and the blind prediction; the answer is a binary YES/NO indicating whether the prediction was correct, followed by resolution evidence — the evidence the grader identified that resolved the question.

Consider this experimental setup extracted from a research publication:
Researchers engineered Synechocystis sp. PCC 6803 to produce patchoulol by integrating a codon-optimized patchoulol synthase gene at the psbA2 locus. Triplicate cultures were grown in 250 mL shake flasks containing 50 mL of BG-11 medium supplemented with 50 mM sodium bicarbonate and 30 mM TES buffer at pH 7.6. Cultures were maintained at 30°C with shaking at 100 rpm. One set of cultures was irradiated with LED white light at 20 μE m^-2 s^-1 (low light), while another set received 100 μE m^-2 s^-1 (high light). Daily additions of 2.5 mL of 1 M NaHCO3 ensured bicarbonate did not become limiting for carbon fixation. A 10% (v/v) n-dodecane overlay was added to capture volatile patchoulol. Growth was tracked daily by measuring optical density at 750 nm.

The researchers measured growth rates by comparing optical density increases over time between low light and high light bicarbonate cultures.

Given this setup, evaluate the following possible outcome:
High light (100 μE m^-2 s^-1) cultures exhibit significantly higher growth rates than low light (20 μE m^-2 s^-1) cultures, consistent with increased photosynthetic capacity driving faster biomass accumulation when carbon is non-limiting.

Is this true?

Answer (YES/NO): YES